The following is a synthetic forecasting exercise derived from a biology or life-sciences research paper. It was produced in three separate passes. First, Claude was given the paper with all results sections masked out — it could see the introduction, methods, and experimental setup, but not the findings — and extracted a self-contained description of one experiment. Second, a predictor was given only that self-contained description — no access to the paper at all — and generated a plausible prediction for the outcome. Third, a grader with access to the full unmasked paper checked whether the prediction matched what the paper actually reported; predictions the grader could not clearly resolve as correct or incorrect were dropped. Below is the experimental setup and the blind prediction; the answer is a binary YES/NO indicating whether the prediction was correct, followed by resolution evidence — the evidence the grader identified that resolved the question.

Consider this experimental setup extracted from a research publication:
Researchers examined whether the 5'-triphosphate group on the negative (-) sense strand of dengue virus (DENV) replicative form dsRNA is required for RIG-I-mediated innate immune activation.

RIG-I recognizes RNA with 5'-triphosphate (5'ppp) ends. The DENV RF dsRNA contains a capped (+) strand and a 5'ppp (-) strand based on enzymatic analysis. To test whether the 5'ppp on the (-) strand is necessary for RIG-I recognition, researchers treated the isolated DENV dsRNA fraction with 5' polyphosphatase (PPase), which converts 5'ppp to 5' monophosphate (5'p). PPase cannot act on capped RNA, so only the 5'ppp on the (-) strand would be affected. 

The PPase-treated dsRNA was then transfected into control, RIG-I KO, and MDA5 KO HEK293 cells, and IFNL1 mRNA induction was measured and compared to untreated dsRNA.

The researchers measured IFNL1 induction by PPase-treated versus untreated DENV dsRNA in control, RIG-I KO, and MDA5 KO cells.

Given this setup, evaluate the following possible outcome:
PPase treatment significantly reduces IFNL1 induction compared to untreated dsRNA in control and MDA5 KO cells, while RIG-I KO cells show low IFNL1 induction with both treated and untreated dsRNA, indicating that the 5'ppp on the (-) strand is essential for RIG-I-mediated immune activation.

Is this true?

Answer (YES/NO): NO